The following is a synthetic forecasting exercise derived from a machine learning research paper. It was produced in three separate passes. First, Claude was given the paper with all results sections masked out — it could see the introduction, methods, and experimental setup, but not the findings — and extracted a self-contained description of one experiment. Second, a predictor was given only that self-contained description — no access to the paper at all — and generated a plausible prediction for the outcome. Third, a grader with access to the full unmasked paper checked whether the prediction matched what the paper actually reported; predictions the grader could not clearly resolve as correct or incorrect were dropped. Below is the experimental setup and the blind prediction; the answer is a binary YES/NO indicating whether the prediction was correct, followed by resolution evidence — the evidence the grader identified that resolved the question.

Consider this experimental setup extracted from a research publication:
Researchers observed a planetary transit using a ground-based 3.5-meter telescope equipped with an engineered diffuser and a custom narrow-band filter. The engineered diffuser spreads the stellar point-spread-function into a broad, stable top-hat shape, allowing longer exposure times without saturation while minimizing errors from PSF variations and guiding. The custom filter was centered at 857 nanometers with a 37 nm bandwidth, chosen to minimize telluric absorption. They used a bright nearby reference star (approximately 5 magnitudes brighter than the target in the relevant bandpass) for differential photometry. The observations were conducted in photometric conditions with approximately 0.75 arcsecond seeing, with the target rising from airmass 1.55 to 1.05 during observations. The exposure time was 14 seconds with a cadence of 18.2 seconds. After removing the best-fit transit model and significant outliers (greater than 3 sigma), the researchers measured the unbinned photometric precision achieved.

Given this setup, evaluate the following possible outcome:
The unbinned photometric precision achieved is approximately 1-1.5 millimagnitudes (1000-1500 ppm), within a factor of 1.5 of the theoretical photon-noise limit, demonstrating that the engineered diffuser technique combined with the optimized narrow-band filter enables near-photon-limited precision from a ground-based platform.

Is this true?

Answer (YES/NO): YES